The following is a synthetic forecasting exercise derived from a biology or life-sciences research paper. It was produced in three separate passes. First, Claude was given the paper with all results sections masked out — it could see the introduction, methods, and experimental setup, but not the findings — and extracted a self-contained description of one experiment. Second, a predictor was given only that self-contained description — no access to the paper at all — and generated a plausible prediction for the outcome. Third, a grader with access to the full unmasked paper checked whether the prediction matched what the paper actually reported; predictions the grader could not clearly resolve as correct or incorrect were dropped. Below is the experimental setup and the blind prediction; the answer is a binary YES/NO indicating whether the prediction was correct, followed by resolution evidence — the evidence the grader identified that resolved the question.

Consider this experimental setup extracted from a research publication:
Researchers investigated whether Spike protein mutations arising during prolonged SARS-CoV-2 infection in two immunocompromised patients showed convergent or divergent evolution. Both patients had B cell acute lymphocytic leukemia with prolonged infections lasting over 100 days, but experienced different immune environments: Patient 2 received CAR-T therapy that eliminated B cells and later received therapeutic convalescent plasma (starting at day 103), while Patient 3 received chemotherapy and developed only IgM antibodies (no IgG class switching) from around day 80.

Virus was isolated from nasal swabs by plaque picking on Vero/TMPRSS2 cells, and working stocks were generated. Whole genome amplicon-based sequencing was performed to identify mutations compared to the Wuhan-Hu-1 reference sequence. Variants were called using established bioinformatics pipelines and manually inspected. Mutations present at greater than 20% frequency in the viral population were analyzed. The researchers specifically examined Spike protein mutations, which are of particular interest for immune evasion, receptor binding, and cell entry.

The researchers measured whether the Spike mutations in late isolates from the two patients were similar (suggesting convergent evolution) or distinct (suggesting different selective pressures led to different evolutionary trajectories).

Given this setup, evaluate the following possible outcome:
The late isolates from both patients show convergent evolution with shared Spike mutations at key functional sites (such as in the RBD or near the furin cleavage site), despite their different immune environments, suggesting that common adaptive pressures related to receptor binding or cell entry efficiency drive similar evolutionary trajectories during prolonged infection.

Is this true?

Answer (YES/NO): NO